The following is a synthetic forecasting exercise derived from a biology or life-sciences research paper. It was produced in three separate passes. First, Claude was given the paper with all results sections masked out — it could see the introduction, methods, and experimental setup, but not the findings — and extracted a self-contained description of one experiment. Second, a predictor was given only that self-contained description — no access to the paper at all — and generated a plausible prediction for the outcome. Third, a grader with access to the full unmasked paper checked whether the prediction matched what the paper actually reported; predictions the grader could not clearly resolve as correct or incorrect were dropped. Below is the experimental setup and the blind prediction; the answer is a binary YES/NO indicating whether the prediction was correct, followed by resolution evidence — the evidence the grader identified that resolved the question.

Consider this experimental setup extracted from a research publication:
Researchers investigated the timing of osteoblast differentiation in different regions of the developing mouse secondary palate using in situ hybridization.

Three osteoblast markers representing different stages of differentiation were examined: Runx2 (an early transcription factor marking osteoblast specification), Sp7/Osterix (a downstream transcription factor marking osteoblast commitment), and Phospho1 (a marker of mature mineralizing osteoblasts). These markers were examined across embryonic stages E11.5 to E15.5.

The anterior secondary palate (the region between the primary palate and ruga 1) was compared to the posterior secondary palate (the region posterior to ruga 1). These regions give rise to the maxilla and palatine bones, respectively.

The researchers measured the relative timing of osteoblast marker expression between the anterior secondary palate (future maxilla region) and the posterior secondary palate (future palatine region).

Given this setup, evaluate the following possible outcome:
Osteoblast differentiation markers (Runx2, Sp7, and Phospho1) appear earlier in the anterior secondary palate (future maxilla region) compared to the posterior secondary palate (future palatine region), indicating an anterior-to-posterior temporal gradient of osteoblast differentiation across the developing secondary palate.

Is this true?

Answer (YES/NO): NO